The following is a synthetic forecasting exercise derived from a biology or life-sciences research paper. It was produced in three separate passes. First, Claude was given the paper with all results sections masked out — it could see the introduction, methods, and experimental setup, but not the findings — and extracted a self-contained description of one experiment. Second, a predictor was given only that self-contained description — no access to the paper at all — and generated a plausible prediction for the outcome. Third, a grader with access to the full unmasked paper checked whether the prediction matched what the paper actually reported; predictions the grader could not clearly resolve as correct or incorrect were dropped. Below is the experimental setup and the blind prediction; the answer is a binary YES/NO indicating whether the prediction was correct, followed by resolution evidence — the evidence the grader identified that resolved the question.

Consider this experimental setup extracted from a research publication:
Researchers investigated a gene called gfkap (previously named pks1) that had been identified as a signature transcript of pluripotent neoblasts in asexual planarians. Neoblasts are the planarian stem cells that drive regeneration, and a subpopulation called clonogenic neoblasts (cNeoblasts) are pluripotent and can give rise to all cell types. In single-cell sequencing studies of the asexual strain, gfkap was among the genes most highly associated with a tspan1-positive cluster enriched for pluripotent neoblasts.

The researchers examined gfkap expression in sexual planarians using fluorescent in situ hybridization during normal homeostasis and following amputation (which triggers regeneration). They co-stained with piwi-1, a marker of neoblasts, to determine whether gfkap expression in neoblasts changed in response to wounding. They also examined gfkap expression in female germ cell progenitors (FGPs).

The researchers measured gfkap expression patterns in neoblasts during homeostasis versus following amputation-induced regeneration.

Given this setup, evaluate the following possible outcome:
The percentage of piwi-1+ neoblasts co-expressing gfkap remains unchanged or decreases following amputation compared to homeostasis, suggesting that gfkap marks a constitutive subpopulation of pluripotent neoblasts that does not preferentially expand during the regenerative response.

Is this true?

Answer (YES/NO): NO